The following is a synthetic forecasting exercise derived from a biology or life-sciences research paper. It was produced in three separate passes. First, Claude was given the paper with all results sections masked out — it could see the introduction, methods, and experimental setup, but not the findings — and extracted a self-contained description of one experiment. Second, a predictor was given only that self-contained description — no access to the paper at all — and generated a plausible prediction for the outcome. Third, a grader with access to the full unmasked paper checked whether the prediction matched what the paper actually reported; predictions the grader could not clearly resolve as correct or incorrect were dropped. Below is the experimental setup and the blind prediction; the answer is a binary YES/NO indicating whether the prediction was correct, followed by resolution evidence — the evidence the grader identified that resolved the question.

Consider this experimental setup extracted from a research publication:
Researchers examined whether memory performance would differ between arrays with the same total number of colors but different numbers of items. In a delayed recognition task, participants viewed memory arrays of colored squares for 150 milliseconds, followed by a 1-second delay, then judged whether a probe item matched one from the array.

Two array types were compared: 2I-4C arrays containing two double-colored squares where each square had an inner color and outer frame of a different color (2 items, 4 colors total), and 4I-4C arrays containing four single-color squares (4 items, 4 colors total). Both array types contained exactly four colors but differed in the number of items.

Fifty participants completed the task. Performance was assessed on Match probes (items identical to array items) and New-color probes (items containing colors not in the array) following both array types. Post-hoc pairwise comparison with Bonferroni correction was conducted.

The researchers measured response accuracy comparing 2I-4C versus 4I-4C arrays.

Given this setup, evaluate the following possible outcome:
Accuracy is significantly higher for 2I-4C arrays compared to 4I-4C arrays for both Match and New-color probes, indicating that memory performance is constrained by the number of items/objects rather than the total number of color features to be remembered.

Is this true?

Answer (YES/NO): NO